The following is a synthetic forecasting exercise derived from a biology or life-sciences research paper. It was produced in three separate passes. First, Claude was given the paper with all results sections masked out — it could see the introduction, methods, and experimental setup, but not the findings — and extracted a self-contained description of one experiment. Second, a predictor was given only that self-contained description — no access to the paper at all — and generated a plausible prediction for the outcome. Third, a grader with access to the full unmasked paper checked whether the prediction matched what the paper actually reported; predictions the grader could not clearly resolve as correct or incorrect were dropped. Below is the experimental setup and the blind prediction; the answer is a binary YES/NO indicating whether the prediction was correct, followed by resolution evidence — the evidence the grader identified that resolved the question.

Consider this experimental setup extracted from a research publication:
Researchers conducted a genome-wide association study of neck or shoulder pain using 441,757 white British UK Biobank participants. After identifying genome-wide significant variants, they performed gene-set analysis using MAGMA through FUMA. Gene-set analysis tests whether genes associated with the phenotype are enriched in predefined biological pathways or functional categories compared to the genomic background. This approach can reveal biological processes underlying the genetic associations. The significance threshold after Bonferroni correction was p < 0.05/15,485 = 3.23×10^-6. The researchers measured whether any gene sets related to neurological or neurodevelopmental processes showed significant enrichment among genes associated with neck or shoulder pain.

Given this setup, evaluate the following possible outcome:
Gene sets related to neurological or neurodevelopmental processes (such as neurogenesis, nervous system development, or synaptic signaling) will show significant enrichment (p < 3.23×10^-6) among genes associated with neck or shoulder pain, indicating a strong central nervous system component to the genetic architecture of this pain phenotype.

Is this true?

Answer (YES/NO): YES